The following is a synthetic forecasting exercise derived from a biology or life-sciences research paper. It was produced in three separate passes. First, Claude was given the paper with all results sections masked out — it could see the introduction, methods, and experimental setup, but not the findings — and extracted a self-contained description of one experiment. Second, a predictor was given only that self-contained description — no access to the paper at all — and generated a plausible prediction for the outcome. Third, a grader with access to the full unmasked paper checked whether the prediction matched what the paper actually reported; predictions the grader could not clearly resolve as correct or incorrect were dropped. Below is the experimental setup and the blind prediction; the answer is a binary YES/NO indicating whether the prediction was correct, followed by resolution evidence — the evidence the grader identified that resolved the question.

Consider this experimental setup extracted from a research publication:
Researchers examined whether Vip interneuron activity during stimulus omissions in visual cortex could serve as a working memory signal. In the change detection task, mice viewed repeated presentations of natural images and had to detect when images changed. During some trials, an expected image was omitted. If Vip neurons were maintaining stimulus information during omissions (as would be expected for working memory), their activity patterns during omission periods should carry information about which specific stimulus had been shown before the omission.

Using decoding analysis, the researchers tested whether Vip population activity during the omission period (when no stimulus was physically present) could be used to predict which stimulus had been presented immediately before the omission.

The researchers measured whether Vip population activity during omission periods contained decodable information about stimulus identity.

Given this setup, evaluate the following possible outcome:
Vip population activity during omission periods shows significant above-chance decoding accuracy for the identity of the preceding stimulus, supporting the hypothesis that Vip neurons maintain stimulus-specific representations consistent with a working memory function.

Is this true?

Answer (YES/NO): NO